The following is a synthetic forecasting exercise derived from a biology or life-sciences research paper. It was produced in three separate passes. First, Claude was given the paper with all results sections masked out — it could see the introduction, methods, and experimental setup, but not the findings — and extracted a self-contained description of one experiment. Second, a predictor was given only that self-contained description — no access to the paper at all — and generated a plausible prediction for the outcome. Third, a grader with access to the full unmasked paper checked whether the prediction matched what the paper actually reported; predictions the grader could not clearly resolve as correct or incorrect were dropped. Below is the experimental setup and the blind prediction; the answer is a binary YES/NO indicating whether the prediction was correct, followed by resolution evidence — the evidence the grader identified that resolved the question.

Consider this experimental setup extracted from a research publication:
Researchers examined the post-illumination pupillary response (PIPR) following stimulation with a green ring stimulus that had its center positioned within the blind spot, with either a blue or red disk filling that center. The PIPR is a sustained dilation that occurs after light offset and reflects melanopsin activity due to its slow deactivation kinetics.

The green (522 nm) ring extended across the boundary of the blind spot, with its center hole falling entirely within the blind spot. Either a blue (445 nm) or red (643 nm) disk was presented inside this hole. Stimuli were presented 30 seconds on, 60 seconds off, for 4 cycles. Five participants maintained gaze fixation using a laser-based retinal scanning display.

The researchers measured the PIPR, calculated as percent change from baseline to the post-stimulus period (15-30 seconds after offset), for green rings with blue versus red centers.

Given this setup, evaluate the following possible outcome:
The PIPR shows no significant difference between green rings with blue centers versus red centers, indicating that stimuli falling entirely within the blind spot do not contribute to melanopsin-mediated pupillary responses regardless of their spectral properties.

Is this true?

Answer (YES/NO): NO